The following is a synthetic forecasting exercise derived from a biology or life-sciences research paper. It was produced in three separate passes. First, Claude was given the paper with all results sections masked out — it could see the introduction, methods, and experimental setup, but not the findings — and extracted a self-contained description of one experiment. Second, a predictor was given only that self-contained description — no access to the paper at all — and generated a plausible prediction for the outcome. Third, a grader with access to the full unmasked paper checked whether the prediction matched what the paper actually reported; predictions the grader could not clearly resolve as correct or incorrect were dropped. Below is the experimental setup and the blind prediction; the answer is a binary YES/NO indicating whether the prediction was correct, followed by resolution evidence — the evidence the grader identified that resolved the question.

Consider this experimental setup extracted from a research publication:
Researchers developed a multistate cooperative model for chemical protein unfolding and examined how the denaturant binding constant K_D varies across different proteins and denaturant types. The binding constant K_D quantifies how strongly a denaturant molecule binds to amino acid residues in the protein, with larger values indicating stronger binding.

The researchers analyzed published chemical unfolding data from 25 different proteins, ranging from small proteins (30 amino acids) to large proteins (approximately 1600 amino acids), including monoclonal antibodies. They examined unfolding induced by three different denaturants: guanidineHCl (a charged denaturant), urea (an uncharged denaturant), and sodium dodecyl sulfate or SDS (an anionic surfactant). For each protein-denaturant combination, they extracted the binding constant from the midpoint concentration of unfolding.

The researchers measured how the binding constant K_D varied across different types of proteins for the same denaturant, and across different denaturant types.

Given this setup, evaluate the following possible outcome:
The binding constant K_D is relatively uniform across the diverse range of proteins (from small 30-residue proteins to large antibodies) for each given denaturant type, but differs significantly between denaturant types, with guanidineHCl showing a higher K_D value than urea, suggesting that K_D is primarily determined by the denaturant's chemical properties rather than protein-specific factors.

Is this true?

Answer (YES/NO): YES